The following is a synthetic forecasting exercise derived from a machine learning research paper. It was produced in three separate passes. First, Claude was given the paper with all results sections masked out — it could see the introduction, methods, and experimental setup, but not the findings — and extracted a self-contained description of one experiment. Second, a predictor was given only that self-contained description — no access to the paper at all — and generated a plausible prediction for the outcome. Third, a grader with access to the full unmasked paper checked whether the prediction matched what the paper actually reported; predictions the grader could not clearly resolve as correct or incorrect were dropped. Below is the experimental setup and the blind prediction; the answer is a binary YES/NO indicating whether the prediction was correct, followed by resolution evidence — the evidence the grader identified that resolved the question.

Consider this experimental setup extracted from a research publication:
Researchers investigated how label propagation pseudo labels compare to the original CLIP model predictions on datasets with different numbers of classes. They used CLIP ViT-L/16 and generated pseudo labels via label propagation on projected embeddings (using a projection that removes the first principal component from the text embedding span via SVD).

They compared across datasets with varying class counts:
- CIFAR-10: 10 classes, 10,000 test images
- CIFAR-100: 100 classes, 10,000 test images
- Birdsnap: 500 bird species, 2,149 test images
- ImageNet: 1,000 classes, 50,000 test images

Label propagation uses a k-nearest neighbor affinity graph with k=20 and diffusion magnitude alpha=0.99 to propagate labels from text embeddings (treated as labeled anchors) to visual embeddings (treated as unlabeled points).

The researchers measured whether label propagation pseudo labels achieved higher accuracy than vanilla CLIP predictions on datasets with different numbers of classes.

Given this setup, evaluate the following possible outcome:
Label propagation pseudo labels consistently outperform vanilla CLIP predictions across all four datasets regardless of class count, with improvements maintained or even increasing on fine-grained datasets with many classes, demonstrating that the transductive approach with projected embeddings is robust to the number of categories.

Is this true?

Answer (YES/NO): NO